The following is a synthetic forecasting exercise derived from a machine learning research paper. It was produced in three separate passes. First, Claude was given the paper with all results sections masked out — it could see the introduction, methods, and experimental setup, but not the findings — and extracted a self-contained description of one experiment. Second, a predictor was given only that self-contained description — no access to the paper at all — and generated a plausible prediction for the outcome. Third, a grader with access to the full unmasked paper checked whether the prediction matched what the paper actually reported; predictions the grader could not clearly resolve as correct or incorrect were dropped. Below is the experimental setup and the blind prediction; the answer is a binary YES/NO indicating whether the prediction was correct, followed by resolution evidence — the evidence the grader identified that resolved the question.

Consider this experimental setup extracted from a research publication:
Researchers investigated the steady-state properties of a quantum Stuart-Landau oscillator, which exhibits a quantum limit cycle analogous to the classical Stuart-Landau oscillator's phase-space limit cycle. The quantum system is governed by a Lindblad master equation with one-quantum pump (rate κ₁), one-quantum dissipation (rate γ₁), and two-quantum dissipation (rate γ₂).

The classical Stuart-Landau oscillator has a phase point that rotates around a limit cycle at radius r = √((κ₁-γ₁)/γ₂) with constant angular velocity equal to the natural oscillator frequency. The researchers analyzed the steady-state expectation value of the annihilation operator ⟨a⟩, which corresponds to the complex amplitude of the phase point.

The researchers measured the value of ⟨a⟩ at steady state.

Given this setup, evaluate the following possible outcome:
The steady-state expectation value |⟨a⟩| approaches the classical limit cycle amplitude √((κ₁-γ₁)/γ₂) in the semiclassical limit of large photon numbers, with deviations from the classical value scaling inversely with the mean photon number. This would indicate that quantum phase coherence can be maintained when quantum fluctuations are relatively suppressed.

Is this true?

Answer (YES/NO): NO